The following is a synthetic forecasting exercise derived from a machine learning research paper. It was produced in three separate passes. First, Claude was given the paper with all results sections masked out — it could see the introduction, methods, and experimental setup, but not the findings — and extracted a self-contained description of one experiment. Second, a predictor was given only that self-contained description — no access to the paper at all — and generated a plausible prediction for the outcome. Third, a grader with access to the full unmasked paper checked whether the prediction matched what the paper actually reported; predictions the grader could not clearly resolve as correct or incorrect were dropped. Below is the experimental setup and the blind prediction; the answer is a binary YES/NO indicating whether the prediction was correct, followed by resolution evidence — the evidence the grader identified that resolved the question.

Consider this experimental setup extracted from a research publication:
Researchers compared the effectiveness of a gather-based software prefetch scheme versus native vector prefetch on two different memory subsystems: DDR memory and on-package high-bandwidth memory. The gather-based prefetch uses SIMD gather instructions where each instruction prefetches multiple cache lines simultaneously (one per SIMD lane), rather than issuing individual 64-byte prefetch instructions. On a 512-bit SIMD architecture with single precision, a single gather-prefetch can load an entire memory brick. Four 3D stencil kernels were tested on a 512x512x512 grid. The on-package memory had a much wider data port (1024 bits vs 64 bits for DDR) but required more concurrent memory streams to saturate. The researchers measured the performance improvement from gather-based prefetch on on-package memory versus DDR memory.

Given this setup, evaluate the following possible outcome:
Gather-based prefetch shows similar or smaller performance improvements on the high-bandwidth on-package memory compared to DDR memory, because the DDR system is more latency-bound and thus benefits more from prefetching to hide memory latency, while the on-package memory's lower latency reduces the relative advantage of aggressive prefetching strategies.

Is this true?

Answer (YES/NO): NO